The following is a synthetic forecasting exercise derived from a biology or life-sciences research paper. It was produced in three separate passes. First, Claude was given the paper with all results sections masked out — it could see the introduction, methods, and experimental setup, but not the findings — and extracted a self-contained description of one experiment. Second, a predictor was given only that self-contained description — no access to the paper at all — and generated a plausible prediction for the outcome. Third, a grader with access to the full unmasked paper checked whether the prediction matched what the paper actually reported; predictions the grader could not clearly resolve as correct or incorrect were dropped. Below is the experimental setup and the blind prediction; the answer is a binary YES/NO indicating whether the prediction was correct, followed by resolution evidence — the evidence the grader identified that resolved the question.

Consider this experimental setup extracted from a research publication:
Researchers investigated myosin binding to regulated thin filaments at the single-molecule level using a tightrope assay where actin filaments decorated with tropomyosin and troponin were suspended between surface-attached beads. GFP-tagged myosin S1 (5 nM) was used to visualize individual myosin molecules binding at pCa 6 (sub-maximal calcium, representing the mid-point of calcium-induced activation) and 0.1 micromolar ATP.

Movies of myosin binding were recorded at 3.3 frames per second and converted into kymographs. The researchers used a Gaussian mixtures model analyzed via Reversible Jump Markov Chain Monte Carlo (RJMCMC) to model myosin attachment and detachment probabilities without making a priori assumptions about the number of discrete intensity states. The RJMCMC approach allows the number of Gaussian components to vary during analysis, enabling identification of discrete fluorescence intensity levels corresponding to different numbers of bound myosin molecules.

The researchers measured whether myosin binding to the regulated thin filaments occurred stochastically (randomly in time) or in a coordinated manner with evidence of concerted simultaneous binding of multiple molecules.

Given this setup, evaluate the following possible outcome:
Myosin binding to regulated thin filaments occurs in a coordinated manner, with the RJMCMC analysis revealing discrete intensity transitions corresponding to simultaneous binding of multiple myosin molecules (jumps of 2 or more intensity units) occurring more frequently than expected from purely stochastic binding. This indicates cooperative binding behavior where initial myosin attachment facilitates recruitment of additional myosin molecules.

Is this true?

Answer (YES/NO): NO